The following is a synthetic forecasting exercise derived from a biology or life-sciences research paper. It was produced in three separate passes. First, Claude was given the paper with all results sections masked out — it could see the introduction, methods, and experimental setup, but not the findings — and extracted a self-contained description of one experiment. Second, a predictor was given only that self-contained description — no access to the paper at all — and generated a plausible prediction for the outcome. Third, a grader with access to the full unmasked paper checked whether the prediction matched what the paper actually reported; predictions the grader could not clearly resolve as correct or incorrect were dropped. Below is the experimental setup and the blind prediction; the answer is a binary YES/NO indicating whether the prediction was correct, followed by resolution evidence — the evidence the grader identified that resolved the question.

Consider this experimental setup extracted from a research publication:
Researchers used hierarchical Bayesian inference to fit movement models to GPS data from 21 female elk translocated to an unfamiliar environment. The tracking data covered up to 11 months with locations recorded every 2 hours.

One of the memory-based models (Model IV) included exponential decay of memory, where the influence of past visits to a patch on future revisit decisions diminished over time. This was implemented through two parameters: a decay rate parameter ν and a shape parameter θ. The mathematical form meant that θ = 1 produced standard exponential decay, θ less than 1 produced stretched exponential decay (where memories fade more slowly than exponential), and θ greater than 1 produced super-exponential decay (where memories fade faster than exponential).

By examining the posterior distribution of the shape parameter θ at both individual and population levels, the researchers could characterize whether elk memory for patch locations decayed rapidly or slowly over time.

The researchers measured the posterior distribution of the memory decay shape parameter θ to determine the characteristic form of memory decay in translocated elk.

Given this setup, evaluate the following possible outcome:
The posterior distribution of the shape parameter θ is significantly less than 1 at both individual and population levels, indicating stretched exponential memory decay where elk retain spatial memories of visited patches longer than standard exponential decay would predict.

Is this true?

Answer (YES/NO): YES